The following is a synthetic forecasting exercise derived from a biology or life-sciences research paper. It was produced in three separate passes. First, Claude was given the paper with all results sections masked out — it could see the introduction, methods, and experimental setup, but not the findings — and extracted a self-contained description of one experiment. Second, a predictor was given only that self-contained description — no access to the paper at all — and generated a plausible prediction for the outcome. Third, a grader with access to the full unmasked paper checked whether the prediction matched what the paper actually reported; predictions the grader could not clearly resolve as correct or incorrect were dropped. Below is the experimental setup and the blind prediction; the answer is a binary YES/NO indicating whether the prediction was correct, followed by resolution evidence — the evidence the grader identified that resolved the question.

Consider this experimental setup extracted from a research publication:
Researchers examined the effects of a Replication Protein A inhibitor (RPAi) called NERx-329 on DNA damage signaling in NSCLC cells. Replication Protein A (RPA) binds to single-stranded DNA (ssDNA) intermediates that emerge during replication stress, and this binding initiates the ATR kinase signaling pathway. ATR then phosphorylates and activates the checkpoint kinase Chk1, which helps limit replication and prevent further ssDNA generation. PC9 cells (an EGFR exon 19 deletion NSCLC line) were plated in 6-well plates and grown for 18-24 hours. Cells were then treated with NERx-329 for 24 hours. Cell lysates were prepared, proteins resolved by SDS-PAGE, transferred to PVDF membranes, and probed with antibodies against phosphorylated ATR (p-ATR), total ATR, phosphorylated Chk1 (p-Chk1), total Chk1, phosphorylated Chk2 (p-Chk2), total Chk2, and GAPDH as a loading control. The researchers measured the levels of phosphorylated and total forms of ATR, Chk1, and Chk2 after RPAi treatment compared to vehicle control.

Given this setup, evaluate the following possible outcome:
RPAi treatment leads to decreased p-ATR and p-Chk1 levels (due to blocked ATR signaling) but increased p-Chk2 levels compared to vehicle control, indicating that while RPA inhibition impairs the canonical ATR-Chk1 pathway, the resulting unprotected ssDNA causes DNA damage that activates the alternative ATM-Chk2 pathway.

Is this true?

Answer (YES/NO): NO